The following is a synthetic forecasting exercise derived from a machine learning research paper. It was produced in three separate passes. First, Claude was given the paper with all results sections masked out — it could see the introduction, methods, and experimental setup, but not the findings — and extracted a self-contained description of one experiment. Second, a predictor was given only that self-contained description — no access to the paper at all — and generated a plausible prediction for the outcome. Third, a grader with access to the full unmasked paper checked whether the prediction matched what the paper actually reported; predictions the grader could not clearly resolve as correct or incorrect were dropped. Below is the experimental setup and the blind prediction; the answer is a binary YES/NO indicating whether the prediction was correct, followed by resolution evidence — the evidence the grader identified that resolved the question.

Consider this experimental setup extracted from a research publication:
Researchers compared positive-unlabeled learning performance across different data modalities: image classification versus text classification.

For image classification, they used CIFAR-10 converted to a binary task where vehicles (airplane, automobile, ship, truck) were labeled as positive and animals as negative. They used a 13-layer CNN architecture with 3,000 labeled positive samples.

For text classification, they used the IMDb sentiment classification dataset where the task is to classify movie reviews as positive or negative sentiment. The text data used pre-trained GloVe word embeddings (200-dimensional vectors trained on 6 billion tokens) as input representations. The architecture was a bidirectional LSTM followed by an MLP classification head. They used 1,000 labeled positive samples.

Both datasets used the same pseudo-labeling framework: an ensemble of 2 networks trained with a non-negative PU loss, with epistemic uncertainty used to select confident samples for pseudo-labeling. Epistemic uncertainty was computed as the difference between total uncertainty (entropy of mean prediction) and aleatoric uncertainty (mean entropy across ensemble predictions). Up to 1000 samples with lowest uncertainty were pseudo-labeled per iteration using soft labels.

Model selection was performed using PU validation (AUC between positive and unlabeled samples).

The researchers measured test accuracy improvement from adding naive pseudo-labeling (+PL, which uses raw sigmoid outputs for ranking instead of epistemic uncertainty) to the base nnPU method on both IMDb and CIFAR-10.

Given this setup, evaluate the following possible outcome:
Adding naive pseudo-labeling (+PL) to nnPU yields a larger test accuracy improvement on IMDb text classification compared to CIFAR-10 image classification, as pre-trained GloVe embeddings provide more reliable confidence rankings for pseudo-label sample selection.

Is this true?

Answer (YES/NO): YES